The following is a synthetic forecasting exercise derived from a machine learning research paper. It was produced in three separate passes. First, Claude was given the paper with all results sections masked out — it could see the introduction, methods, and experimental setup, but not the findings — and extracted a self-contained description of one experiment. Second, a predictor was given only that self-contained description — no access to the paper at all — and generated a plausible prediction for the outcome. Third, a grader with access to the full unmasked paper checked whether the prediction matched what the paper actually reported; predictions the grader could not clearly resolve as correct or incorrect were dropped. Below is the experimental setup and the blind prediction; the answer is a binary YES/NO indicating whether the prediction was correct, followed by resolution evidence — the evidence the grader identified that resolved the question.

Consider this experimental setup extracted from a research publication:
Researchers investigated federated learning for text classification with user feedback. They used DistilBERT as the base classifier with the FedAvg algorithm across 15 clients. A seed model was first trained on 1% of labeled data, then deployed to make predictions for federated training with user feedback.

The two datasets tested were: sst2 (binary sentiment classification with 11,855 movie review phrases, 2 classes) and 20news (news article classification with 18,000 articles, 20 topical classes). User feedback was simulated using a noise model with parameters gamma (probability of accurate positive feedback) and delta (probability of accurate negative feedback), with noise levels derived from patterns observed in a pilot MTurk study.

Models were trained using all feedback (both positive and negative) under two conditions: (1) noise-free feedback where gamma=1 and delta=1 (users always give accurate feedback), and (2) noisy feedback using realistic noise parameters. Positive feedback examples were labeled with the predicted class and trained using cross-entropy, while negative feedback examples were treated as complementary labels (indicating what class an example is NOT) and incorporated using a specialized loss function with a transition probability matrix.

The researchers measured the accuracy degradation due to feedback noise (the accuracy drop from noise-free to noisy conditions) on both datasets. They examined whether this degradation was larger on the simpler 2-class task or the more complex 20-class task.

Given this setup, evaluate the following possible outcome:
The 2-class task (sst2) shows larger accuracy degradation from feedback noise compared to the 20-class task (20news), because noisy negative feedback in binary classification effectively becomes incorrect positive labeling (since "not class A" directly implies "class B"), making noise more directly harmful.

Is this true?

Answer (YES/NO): NO